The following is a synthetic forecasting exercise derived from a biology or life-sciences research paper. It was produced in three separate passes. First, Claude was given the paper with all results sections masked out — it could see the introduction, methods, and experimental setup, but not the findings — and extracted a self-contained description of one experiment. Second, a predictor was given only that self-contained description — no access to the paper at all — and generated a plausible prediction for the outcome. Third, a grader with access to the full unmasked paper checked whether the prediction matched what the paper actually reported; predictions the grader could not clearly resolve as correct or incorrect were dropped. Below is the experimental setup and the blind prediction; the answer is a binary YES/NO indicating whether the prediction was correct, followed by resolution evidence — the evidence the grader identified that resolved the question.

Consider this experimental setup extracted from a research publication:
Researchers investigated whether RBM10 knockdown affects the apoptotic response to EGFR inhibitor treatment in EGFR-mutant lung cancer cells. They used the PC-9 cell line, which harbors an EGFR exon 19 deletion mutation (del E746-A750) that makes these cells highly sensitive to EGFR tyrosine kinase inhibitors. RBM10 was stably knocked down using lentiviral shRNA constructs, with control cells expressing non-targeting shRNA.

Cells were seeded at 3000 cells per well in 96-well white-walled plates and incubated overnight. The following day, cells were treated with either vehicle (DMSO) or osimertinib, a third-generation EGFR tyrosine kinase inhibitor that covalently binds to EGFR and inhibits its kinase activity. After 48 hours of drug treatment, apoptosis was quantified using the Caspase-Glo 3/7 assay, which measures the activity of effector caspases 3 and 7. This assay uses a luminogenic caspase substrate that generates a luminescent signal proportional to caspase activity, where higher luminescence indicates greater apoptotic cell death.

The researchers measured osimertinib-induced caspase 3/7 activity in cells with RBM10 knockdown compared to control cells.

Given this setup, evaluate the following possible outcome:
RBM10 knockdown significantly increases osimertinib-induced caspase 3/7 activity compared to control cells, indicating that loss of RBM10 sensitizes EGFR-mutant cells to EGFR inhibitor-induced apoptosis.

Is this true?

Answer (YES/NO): NO